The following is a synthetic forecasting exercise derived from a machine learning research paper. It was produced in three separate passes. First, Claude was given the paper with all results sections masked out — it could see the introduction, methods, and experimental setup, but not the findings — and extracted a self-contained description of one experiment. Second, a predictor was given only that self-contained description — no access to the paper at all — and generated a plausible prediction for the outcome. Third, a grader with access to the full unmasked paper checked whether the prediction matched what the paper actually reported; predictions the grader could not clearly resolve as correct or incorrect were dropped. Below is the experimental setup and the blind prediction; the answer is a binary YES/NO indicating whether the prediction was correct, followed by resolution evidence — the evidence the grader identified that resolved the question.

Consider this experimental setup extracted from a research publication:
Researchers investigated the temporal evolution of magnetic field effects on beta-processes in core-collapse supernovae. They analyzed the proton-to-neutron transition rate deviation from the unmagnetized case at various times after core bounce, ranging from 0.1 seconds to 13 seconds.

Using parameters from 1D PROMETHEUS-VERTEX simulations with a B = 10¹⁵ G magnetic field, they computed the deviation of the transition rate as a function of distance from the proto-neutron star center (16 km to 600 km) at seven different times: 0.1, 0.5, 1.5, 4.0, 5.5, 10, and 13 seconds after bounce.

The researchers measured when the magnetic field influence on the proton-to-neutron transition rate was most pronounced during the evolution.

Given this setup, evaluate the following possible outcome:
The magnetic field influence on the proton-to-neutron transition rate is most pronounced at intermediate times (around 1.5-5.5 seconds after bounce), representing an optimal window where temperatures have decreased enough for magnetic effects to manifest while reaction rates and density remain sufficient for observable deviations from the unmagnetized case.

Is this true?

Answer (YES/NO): NO